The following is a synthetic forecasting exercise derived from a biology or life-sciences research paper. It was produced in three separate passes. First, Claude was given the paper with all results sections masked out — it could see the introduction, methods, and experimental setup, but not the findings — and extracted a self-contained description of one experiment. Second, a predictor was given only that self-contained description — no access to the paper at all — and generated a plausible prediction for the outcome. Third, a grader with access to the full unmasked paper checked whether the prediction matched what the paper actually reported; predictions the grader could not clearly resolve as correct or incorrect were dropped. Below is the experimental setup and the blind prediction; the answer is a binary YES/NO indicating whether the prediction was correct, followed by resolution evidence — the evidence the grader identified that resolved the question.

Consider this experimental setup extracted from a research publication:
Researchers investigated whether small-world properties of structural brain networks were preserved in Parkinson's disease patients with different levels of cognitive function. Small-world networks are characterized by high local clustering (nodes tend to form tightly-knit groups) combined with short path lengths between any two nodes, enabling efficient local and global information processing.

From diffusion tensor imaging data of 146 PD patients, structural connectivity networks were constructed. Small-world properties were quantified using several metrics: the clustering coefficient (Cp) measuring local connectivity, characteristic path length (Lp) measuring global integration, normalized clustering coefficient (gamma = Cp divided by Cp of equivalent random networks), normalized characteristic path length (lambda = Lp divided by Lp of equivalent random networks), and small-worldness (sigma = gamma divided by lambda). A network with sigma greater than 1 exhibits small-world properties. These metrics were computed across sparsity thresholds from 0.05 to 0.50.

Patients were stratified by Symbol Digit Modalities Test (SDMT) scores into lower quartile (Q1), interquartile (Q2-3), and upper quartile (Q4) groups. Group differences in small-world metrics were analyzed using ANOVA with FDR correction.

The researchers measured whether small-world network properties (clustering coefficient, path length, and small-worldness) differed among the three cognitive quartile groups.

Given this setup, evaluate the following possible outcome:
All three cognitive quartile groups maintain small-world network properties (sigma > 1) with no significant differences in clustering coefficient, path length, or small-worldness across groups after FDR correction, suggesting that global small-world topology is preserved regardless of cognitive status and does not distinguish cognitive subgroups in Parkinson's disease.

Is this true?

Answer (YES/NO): NO